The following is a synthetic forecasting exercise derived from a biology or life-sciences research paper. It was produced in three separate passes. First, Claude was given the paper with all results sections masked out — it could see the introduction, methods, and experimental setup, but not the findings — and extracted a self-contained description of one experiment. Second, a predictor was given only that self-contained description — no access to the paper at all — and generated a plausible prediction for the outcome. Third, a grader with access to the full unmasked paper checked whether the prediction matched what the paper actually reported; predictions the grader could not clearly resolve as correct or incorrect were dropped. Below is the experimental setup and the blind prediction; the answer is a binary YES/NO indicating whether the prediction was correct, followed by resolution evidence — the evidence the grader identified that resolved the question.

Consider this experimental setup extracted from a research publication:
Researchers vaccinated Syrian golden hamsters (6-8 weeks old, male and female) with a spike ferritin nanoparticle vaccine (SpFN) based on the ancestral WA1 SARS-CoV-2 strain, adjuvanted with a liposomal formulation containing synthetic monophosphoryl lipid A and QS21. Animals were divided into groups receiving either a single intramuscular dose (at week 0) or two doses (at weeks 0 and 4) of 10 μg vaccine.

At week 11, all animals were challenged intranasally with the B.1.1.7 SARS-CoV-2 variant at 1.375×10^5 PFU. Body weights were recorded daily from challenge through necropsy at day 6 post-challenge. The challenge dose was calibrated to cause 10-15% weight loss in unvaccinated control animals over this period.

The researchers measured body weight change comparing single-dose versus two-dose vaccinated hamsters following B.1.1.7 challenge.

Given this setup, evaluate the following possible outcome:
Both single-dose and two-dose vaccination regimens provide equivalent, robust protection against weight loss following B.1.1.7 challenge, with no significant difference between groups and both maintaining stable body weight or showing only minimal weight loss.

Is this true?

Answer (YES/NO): YES